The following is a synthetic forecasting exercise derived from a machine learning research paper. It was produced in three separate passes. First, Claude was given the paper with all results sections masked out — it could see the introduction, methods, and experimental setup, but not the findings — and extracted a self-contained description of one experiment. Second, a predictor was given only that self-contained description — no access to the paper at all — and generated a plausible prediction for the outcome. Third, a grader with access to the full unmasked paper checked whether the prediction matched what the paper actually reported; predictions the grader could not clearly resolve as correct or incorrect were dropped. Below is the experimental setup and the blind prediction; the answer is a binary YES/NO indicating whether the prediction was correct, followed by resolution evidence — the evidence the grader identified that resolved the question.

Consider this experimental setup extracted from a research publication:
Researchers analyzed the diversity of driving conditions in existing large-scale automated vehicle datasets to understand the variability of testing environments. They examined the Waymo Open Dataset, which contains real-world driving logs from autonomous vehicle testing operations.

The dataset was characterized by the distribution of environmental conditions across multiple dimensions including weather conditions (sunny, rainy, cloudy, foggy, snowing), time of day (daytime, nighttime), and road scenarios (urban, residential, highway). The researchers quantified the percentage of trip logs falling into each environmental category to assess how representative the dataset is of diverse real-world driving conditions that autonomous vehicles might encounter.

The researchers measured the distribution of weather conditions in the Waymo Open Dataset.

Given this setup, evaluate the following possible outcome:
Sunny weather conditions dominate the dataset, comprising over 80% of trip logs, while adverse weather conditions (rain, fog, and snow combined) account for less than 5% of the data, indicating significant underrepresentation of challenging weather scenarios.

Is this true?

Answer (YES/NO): NO